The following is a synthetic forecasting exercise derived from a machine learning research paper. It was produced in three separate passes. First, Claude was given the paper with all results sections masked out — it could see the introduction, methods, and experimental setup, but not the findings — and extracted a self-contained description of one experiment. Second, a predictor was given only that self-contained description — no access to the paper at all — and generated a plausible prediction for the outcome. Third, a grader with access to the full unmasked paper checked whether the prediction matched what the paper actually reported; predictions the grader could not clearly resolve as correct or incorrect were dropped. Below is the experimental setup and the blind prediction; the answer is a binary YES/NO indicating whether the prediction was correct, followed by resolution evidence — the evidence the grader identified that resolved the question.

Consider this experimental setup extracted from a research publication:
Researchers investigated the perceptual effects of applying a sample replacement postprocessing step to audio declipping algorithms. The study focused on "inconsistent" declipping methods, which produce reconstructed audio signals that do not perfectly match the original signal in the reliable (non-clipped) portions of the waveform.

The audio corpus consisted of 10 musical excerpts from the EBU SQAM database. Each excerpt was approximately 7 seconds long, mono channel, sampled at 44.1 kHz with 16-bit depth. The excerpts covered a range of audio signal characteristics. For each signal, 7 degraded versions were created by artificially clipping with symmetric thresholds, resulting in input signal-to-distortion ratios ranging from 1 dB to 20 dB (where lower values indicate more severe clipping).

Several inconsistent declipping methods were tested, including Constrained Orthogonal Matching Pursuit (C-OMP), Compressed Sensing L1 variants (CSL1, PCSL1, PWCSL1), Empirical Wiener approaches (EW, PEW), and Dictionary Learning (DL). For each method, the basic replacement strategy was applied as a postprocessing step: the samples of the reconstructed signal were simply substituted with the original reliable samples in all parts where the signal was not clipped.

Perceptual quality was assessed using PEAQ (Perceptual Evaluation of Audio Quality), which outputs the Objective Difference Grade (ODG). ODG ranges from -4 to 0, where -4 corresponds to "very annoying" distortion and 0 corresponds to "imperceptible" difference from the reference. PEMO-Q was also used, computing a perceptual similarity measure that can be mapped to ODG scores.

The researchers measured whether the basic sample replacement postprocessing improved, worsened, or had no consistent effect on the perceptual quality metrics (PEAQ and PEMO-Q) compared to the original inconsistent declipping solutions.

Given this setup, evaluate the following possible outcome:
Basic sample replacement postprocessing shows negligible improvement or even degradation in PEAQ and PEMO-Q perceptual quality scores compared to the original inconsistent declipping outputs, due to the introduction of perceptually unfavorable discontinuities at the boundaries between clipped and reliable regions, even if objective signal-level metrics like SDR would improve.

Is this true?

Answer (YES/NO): NO